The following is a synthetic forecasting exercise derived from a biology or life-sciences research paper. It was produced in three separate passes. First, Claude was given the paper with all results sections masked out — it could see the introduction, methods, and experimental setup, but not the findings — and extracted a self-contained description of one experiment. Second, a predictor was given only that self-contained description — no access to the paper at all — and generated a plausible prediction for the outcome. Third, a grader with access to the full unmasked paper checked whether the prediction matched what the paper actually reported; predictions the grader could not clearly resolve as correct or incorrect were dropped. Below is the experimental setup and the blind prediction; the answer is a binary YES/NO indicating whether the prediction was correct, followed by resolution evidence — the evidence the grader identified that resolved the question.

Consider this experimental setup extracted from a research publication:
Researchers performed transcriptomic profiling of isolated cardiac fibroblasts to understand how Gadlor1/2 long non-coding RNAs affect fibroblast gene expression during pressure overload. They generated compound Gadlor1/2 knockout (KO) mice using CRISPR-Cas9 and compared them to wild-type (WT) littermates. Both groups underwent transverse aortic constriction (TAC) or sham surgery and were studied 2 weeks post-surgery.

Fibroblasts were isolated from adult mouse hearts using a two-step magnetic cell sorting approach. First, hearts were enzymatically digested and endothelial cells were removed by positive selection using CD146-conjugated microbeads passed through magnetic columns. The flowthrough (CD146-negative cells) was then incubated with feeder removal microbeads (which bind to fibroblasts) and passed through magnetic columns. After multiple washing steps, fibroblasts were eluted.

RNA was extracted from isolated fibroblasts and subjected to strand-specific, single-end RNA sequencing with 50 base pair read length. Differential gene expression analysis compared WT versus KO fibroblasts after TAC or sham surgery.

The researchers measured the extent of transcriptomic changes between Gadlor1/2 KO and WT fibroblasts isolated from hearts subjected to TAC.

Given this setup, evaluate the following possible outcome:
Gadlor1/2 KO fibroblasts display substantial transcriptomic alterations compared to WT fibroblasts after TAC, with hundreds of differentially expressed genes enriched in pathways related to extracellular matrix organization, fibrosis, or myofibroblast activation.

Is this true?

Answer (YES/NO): YES